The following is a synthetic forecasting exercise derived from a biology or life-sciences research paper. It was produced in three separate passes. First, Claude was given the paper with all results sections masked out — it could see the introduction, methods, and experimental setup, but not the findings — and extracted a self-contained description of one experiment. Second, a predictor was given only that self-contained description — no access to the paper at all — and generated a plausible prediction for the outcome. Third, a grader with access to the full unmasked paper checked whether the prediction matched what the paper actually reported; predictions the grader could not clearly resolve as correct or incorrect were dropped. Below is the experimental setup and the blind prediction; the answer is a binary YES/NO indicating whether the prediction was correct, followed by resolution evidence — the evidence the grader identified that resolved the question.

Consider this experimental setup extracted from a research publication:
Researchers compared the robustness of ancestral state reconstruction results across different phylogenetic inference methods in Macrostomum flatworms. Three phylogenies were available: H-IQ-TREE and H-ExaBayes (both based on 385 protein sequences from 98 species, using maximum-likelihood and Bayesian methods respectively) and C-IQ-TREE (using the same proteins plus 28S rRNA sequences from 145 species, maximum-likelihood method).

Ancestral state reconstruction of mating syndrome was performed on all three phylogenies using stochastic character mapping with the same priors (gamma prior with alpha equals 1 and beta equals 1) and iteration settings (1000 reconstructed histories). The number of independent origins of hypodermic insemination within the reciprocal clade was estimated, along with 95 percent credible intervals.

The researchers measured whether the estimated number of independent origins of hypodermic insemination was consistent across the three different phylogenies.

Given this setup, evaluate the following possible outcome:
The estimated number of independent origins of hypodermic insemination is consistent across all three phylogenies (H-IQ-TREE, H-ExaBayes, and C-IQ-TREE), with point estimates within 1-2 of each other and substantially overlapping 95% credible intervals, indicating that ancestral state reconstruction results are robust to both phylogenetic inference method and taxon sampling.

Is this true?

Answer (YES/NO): NO